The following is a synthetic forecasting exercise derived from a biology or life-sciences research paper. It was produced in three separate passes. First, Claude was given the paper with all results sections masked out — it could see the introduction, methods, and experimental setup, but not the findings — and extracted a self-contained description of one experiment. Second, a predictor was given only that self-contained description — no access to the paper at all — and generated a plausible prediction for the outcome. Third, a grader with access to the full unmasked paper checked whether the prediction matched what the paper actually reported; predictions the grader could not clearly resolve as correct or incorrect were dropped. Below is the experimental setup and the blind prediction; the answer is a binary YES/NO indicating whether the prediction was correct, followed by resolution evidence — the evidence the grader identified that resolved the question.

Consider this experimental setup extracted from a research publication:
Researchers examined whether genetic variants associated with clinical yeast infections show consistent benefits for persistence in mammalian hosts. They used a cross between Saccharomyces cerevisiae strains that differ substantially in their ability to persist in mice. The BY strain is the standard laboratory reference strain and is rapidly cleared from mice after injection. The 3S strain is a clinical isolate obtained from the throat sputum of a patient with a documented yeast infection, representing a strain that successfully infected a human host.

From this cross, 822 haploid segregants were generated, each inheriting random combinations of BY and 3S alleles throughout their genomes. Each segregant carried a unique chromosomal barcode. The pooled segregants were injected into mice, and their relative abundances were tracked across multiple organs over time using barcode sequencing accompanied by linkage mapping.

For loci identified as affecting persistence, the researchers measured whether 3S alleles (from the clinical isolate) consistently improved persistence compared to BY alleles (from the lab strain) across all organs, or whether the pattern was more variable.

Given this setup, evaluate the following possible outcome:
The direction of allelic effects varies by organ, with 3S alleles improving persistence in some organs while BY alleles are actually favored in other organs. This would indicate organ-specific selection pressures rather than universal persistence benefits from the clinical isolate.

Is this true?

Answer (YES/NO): YES